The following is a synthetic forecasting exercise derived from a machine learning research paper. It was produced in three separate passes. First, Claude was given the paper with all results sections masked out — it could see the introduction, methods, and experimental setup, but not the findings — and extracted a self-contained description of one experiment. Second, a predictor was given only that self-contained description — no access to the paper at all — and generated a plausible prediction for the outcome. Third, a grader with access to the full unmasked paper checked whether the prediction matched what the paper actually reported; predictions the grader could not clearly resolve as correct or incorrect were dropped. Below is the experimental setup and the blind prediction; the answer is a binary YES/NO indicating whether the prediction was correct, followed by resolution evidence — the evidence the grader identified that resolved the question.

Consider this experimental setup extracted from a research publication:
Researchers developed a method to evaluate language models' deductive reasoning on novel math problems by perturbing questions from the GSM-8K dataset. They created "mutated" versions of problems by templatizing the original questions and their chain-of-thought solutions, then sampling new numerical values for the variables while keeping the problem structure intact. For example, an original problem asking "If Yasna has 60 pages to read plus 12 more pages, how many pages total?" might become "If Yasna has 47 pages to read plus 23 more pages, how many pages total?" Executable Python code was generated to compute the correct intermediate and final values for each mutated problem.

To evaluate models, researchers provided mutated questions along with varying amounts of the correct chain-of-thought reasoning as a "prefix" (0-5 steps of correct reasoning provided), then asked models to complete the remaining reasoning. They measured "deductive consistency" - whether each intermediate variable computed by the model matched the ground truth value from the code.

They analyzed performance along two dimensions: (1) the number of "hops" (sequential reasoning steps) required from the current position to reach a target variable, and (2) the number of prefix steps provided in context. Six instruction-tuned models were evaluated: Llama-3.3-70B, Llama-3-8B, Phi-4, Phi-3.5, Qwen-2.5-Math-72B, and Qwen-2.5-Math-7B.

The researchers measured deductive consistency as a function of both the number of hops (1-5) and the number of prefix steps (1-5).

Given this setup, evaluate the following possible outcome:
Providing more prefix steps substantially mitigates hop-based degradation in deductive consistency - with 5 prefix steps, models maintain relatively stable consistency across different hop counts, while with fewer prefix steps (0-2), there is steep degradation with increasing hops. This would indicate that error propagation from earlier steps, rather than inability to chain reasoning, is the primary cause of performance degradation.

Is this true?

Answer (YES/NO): NO